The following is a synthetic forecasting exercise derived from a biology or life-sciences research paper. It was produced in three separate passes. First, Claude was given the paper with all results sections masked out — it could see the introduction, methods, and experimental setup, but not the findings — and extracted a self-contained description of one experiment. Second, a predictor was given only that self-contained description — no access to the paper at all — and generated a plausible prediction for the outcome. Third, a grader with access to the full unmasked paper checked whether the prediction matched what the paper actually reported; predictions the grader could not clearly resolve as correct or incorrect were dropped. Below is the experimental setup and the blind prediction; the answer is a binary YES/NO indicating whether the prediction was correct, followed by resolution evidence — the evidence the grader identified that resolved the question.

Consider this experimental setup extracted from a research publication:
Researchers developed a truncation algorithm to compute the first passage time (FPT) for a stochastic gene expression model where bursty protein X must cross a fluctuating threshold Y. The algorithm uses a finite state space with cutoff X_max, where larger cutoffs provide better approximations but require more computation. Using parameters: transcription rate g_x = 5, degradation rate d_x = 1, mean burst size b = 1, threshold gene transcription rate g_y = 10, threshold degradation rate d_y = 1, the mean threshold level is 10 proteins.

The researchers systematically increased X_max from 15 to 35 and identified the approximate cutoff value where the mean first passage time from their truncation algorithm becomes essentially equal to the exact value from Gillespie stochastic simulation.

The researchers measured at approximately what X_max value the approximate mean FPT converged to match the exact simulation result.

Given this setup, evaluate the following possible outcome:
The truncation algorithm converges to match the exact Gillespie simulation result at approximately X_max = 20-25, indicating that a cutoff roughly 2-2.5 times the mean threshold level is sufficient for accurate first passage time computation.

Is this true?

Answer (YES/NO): YES